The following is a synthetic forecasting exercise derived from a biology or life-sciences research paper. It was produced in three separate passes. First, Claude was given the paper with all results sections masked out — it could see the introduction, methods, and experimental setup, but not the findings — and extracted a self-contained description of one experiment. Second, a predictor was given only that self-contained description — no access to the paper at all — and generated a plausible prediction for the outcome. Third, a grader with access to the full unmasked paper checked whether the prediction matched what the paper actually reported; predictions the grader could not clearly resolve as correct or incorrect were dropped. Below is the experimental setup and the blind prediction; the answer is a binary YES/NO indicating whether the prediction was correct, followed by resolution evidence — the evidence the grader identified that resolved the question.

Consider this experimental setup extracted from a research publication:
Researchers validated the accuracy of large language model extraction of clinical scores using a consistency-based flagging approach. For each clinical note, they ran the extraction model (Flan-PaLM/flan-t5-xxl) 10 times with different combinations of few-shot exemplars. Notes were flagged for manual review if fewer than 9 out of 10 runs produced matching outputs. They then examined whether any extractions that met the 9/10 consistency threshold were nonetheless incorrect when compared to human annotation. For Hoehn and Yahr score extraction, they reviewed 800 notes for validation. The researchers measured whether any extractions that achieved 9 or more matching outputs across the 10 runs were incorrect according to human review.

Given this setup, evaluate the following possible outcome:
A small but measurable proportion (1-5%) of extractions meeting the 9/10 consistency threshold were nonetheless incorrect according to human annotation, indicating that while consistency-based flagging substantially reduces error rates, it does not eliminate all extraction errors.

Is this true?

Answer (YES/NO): NO